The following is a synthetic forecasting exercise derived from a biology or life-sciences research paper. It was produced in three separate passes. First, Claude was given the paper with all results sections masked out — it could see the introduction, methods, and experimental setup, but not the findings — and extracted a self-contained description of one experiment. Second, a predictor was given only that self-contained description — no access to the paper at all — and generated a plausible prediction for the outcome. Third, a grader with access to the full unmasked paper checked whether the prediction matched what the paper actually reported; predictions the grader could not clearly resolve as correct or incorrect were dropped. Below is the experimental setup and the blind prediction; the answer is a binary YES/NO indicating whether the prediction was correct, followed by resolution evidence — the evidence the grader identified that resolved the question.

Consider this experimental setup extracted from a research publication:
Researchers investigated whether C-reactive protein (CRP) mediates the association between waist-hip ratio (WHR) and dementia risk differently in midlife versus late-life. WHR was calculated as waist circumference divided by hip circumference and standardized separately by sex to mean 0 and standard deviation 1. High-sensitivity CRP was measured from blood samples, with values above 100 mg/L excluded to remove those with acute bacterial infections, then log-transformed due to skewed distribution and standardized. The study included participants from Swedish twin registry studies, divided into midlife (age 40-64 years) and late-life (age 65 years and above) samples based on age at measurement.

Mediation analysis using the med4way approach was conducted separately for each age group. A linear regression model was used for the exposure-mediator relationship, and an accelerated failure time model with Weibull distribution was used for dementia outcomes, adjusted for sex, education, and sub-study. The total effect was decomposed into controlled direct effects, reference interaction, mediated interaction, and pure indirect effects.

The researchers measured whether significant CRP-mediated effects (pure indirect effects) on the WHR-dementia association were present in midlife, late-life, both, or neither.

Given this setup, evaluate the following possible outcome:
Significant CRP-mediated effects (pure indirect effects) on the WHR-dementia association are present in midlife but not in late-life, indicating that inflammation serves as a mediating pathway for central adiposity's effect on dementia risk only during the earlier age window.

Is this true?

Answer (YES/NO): NO